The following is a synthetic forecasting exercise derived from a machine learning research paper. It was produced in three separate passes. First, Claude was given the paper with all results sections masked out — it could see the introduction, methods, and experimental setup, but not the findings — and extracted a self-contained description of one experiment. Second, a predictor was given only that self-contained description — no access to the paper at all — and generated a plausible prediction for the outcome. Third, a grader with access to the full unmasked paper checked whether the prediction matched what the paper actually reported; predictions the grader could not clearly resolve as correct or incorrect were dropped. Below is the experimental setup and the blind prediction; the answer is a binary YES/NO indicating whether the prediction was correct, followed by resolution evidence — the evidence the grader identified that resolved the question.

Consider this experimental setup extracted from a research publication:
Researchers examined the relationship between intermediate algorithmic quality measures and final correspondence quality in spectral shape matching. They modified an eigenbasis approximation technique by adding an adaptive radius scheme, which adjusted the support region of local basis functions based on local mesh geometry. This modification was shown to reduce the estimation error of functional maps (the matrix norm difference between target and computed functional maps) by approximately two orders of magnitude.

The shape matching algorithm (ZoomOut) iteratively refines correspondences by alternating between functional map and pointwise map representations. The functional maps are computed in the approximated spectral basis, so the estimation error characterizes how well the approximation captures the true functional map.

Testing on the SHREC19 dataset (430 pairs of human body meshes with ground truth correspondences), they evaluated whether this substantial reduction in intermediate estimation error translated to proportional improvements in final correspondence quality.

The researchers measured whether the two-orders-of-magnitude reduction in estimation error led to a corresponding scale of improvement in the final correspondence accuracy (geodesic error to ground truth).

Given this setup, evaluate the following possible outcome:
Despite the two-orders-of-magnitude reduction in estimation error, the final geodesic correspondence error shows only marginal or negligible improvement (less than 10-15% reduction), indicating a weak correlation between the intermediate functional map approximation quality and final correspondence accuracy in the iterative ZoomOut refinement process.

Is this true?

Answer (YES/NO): YES